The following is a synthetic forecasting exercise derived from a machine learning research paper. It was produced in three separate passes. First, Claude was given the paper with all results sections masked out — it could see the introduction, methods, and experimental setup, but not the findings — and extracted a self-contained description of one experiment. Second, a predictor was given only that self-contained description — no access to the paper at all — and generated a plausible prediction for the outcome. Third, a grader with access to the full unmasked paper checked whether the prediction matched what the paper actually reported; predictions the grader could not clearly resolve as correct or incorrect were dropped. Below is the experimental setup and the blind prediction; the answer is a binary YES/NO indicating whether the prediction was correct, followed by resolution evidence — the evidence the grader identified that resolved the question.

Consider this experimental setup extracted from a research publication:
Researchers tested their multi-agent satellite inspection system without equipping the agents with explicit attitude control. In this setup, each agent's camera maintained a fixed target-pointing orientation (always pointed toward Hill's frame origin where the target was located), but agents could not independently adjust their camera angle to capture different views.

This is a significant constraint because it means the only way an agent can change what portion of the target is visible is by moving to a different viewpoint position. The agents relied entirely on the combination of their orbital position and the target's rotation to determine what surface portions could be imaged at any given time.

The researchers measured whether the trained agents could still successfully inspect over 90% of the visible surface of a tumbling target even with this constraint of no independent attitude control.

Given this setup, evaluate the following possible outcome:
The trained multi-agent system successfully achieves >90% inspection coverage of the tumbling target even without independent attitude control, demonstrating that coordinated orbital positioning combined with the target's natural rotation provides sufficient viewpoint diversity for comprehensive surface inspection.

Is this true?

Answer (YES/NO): YES